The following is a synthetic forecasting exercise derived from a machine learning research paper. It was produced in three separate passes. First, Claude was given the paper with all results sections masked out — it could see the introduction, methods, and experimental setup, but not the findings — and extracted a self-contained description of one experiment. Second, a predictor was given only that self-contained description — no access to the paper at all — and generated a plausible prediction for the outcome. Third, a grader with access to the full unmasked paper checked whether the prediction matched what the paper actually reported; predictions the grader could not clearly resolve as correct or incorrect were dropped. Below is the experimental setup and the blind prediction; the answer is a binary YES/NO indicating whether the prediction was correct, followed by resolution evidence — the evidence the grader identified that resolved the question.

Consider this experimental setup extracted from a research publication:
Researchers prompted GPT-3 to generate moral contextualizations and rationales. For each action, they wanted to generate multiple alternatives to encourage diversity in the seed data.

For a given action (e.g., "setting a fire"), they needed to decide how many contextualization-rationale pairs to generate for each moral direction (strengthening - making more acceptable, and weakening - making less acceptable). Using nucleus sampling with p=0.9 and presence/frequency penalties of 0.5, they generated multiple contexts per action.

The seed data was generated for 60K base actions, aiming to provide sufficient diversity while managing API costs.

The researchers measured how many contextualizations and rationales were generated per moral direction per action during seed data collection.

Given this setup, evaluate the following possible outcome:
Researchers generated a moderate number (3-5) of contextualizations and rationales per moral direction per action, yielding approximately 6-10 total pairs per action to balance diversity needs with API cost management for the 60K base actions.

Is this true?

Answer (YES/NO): NO